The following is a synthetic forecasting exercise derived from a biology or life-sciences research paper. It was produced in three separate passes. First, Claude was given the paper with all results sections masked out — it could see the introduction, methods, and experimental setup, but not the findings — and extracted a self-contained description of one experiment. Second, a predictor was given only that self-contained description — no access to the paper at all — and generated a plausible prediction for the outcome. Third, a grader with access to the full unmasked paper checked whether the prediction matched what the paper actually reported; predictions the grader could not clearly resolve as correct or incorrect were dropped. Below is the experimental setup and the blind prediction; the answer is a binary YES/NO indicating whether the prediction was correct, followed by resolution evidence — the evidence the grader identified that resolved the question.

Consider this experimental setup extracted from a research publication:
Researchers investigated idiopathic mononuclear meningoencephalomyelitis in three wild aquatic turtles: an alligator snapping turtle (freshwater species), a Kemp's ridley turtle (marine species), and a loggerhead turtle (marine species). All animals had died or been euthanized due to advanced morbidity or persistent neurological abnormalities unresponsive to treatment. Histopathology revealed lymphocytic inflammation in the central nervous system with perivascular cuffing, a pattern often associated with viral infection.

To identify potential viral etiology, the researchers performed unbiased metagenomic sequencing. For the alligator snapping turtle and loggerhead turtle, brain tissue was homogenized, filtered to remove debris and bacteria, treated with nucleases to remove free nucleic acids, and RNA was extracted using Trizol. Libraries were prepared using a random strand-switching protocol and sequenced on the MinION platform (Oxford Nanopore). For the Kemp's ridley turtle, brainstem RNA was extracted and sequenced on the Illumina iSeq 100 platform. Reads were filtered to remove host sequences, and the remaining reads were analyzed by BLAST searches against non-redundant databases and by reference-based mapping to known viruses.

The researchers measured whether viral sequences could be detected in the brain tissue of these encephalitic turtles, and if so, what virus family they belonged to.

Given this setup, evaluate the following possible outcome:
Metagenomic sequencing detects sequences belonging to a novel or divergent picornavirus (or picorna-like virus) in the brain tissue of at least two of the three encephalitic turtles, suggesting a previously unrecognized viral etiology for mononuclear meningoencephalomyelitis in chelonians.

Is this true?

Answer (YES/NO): NO